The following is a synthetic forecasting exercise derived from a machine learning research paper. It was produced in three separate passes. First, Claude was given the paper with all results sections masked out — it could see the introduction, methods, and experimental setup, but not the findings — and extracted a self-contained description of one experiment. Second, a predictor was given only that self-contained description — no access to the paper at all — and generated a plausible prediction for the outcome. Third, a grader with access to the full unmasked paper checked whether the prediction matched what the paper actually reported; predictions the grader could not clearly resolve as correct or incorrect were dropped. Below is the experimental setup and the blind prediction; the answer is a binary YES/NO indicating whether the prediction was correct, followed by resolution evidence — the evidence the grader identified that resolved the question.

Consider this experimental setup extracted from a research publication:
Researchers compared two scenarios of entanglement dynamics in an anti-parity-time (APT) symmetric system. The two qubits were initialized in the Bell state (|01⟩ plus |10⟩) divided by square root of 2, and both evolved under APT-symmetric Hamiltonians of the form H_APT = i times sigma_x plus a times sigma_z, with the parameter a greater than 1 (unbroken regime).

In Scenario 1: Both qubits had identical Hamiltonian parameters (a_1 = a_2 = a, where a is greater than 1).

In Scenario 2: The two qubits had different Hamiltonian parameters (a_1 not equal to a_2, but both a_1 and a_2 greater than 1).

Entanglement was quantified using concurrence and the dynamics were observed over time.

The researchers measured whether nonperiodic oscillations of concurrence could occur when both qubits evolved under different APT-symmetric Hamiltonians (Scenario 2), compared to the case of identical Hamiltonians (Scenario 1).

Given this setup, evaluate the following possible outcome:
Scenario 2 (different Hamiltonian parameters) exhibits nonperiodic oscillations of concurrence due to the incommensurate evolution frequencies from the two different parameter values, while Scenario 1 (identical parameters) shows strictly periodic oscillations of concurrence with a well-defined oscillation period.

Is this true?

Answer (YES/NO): YES